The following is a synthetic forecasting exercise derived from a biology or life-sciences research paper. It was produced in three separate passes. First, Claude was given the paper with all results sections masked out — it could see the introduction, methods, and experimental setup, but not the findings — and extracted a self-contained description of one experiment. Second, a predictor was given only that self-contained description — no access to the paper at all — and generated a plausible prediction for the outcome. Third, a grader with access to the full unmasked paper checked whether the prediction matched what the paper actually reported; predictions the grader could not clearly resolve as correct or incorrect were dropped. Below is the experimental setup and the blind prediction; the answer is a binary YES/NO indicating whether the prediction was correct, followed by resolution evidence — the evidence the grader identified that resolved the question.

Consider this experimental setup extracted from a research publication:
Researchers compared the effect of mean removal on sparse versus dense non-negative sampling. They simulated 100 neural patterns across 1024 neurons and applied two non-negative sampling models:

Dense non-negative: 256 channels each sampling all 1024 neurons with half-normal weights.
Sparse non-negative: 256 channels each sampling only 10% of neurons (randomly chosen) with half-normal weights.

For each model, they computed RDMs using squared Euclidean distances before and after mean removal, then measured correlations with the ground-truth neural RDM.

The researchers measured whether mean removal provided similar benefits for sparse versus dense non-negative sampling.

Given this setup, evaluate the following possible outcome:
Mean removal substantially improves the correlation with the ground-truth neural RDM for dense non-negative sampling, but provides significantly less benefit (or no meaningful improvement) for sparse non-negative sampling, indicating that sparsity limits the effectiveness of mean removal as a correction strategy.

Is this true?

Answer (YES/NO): NO